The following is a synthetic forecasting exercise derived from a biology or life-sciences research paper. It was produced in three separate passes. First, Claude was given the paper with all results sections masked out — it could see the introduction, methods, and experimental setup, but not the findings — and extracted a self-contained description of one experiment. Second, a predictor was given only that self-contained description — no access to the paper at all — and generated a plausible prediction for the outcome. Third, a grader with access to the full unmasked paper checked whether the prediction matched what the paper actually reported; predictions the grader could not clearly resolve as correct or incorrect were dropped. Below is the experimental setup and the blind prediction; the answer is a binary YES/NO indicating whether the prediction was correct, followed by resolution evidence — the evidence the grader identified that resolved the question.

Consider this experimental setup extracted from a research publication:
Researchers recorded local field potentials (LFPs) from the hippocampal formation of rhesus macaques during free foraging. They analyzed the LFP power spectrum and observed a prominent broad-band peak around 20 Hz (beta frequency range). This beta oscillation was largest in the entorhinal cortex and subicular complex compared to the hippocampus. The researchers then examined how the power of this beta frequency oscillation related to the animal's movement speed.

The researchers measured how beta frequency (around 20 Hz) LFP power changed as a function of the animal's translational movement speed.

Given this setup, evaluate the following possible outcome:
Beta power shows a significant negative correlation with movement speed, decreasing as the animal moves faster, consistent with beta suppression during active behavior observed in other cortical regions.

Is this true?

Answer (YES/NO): YES